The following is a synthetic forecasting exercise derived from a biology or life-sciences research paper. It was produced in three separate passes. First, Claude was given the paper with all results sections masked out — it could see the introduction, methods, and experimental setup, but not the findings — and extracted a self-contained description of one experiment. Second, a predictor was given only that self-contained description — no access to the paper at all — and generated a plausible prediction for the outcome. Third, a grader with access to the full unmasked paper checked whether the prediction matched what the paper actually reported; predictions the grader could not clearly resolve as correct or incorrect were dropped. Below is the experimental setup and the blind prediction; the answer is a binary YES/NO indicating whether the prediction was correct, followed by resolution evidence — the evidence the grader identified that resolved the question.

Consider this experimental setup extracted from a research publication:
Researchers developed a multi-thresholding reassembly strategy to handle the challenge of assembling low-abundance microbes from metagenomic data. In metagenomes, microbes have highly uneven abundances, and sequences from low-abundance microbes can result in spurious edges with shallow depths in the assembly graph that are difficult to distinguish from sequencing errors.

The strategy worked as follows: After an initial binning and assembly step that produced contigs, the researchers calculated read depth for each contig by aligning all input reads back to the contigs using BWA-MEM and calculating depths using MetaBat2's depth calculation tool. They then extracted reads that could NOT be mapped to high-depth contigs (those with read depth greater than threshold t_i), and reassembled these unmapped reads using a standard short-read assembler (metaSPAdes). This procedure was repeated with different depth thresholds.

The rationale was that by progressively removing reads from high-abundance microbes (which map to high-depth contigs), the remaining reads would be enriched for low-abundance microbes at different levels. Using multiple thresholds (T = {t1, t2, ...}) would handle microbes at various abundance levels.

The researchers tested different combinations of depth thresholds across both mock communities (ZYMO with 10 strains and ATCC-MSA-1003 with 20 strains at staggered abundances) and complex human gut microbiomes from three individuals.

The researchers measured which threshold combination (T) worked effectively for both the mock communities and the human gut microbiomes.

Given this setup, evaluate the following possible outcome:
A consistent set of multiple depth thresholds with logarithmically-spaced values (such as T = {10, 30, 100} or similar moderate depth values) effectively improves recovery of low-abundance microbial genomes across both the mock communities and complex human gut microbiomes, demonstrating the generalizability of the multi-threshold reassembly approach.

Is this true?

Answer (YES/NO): YES